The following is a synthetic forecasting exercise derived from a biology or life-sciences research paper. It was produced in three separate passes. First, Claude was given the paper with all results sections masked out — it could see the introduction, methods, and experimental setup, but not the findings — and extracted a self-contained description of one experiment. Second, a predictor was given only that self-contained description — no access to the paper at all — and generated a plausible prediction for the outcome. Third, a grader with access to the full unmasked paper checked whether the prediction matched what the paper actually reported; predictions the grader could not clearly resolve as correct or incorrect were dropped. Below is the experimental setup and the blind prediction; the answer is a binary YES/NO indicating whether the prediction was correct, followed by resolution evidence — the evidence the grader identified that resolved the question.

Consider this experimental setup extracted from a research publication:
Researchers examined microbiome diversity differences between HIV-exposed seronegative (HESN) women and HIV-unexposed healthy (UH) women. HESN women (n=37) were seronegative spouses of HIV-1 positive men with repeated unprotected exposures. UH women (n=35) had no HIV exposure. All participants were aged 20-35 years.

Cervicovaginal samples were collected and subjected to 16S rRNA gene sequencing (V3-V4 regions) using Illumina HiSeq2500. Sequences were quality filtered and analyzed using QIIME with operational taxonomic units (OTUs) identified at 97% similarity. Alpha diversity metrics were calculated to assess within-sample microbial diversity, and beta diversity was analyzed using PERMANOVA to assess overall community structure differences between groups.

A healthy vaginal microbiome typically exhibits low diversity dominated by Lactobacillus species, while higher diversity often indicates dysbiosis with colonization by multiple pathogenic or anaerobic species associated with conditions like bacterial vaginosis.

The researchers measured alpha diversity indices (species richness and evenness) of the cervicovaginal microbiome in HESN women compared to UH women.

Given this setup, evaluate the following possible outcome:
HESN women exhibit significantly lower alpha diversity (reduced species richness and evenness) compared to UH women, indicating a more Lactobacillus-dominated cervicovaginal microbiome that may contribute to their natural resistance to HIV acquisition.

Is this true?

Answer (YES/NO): NO